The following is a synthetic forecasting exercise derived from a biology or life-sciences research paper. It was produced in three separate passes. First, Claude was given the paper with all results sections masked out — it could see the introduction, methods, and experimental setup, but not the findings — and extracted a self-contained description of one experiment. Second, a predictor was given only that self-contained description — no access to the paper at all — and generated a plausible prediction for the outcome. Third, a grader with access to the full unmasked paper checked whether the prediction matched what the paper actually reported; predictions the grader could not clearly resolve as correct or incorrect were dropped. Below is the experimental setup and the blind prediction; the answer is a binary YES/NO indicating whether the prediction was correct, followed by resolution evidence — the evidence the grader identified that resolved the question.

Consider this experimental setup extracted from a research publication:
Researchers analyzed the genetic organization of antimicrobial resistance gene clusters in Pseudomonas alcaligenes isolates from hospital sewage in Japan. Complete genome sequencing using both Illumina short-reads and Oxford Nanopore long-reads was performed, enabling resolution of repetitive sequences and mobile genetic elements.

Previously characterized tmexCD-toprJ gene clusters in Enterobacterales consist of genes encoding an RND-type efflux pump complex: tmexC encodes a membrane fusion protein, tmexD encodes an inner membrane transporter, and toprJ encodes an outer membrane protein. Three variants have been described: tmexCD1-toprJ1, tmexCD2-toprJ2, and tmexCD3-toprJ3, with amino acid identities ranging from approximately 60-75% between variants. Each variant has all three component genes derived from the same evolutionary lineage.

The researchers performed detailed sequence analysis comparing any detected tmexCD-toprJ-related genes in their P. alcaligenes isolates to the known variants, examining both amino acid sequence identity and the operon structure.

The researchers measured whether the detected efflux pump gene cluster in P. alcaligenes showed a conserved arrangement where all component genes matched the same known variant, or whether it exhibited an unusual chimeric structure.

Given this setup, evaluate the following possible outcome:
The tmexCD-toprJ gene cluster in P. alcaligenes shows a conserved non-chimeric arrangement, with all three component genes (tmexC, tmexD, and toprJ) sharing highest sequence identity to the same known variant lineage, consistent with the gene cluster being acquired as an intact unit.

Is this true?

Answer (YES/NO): NO